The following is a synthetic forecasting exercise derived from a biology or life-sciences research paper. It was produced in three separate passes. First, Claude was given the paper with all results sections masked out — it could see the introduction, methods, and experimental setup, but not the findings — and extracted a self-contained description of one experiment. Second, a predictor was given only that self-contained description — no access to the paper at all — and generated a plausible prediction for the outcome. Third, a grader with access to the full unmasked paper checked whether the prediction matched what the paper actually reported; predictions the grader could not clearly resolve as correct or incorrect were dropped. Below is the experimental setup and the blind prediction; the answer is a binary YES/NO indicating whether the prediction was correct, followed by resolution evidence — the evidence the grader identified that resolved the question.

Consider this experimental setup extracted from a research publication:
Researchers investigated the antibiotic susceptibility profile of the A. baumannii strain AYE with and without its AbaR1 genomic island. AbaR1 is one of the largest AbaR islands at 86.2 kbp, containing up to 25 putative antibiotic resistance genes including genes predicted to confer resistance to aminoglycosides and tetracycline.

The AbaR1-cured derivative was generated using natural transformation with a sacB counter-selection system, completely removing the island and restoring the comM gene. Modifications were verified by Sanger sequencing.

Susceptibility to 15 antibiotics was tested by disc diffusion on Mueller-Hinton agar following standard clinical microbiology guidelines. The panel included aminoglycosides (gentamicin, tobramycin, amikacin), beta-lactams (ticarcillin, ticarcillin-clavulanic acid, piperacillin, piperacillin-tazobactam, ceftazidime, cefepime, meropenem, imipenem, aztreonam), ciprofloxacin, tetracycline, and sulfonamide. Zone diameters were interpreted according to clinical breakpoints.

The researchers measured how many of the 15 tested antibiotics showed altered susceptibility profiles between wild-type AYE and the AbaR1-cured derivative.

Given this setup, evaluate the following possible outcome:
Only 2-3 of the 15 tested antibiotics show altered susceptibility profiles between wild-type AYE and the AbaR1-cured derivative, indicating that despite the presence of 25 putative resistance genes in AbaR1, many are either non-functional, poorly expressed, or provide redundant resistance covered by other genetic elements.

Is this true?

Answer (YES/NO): NO